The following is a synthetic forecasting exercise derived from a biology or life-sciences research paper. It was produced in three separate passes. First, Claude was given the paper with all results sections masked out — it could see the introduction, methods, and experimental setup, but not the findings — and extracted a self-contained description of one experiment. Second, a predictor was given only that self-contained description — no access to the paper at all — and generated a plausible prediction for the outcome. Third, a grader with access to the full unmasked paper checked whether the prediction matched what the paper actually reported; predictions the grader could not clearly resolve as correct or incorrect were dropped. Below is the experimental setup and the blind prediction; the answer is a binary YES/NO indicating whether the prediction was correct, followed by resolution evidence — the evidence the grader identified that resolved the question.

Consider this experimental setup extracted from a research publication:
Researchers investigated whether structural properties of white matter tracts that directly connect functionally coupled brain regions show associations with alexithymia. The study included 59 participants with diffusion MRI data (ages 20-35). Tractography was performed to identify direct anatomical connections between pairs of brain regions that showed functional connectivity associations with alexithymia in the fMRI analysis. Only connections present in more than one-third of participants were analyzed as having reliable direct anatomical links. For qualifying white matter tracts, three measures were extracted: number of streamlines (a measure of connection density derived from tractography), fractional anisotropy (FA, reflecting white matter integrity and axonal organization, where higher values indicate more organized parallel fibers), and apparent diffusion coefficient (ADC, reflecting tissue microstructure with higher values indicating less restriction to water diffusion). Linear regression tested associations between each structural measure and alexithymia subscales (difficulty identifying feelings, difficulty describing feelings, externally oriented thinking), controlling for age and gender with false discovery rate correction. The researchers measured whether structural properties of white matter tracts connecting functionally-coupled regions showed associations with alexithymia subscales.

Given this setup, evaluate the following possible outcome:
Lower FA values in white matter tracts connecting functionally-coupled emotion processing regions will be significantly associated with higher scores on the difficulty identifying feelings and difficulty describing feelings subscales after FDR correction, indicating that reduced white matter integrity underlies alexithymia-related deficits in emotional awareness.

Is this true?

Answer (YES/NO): NO